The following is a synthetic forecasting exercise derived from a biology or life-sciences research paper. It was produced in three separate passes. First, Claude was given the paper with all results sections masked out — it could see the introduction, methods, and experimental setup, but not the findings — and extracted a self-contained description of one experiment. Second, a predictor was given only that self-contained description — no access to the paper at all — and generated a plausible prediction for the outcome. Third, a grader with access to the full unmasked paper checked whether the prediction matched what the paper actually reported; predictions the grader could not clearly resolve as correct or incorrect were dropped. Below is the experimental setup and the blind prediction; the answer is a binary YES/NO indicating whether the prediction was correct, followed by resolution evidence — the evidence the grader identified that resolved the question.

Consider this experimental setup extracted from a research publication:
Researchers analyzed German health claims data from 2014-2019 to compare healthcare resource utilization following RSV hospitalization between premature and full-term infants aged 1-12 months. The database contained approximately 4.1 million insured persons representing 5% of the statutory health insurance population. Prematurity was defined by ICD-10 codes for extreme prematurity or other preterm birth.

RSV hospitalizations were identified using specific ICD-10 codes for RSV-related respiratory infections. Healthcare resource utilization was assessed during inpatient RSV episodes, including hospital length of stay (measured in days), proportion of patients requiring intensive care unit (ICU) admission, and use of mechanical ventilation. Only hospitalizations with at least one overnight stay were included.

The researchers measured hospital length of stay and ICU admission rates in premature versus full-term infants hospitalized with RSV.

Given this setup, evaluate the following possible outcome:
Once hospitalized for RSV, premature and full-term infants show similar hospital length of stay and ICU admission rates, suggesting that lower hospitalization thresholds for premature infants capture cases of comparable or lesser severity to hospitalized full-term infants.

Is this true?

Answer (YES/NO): NO